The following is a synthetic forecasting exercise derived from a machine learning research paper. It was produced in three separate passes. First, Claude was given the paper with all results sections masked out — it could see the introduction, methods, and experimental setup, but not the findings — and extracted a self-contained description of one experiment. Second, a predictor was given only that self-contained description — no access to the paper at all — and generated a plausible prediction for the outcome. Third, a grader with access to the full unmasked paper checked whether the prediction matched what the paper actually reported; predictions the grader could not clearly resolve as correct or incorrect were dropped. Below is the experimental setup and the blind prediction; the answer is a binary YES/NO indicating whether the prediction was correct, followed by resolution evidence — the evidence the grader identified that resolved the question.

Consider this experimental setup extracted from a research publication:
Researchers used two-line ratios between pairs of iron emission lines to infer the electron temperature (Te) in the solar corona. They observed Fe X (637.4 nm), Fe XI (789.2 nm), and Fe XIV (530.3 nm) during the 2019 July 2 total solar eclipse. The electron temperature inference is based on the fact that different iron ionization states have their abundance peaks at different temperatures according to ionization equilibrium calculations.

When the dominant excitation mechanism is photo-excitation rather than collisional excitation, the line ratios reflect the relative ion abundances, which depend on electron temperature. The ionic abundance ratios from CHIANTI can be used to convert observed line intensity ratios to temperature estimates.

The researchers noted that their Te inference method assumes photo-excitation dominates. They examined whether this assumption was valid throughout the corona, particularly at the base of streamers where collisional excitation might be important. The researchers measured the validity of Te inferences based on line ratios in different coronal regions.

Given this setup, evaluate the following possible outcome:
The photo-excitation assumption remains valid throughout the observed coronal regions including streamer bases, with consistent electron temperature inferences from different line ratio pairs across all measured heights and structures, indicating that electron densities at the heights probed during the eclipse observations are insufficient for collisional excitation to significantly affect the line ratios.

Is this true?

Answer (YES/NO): NO